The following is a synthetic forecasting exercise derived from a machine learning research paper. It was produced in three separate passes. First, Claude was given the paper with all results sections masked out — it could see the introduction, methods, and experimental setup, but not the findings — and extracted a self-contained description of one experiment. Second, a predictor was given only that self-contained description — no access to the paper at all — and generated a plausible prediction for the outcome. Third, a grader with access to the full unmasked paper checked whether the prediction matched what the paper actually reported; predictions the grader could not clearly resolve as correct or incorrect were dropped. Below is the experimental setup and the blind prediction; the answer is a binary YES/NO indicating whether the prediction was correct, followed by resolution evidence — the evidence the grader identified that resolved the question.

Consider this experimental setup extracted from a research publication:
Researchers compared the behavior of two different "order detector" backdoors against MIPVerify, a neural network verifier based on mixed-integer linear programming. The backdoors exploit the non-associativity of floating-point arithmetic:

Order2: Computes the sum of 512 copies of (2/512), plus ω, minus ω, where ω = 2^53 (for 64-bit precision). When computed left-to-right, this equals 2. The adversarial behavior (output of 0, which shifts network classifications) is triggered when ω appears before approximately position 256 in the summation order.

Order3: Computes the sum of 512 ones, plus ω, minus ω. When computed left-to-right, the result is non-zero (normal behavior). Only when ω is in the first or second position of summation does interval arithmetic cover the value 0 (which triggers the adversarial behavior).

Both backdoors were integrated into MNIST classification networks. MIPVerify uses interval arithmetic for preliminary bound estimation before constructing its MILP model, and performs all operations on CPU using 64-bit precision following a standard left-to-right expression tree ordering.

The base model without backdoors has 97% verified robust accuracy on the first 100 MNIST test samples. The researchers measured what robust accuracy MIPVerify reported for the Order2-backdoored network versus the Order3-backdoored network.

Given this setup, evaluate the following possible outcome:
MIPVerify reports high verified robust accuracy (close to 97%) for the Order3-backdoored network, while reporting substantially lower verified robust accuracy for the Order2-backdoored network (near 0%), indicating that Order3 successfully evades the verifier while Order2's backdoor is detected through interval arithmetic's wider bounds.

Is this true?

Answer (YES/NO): NO